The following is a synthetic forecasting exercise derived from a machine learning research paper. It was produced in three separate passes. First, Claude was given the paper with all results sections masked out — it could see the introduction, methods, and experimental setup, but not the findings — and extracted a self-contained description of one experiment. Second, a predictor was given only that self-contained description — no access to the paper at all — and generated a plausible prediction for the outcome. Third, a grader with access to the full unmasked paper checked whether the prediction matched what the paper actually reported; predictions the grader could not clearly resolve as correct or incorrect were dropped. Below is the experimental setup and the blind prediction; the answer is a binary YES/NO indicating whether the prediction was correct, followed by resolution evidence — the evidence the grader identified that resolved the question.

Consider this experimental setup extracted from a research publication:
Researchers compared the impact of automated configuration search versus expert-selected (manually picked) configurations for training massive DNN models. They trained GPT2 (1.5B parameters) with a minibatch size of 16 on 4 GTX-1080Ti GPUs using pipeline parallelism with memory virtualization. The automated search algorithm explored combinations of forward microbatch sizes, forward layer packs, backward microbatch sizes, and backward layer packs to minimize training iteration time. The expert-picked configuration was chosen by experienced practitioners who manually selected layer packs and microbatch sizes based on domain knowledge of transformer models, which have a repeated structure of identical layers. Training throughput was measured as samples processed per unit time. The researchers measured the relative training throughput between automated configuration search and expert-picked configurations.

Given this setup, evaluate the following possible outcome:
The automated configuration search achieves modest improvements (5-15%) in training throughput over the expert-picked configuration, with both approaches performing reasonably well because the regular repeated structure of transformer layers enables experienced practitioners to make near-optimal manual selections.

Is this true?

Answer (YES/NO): NO